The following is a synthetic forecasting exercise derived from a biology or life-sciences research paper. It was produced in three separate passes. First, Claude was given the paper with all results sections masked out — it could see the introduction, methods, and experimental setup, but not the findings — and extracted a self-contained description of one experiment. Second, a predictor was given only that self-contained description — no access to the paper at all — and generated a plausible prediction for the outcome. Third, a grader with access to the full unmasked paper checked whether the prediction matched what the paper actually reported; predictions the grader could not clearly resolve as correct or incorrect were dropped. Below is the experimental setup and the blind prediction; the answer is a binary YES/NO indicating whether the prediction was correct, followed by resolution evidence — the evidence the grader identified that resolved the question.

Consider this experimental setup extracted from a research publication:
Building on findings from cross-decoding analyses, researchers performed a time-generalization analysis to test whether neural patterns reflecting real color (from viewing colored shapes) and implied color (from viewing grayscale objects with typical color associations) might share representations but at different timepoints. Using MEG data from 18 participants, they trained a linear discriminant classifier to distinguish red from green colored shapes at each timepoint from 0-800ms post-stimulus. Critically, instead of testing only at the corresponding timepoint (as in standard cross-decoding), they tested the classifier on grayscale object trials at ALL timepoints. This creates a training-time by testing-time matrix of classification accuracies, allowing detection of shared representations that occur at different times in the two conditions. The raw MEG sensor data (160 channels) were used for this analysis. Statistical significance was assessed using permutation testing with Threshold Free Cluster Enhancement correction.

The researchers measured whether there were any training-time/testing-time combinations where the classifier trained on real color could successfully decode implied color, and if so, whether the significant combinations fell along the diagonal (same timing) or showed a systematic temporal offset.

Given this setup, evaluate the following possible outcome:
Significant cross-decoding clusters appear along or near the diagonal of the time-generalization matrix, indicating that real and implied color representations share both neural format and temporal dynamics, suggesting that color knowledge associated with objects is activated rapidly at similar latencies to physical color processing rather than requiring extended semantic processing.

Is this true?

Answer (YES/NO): NO